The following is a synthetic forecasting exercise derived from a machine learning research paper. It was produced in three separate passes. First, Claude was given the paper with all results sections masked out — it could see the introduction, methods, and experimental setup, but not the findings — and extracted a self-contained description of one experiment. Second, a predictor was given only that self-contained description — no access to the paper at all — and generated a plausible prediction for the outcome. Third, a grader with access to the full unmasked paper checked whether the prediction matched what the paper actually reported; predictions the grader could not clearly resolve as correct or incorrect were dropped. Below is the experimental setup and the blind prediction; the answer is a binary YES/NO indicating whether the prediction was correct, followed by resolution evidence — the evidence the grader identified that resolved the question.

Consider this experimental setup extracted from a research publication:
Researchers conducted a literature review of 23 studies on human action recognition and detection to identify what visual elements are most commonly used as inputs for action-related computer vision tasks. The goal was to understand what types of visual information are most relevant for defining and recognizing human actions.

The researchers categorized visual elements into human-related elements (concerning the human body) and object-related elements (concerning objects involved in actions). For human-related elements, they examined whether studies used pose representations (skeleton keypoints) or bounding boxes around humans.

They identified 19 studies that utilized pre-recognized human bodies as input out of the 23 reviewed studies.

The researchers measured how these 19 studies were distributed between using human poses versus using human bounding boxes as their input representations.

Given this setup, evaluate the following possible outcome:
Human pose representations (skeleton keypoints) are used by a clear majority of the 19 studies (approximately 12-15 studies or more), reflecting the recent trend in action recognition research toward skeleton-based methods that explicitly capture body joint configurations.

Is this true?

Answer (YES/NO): NO